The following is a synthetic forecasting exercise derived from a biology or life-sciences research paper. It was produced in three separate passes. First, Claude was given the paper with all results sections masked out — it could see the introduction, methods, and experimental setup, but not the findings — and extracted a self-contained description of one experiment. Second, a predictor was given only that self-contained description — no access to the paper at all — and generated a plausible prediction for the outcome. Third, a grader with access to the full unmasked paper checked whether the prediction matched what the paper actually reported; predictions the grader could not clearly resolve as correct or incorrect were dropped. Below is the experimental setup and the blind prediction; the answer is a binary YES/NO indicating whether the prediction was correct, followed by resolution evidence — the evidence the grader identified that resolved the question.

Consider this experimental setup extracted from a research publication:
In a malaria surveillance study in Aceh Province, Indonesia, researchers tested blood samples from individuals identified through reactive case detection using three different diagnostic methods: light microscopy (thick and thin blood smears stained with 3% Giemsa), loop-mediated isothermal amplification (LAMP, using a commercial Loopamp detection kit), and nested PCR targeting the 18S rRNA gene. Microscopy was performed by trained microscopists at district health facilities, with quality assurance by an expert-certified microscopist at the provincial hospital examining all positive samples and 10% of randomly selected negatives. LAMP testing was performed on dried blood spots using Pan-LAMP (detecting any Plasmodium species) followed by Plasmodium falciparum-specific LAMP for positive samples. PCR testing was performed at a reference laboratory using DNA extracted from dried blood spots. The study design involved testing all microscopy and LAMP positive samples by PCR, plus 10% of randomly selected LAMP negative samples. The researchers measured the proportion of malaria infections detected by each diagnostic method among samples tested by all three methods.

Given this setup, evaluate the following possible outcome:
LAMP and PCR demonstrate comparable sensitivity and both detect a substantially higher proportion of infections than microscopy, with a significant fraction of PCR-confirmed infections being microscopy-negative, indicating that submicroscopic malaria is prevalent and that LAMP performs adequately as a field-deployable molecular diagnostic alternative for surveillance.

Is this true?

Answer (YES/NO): NO